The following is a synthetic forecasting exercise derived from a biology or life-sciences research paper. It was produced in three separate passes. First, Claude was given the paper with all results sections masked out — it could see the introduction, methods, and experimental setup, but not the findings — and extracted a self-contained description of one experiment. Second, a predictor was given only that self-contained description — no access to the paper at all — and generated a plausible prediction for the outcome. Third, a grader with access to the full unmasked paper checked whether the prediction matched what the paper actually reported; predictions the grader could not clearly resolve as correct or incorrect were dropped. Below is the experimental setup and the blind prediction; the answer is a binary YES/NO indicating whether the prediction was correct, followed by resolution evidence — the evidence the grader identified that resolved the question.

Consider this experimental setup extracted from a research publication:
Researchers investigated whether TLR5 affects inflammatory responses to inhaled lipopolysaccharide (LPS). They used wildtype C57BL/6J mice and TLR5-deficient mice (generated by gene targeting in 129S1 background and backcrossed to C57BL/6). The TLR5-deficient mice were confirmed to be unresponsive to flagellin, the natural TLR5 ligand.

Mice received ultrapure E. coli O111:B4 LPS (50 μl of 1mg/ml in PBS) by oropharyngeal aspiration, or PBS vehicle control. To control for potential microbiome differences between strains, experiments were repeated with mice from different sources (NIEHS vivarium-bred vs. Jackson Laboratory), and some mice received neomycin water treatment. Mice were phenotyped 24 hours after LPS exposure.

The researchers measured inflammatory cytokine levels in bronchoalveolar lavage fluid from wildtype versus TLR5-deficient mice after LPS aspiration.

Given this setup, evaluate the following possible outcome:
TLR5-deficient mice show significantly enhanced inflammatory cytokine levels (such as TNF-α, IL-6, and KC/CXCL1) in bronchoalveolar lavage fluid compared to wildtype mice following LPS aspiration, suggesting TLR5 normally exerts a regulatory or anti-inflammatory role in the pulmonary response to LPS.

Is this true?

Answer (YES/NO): NO